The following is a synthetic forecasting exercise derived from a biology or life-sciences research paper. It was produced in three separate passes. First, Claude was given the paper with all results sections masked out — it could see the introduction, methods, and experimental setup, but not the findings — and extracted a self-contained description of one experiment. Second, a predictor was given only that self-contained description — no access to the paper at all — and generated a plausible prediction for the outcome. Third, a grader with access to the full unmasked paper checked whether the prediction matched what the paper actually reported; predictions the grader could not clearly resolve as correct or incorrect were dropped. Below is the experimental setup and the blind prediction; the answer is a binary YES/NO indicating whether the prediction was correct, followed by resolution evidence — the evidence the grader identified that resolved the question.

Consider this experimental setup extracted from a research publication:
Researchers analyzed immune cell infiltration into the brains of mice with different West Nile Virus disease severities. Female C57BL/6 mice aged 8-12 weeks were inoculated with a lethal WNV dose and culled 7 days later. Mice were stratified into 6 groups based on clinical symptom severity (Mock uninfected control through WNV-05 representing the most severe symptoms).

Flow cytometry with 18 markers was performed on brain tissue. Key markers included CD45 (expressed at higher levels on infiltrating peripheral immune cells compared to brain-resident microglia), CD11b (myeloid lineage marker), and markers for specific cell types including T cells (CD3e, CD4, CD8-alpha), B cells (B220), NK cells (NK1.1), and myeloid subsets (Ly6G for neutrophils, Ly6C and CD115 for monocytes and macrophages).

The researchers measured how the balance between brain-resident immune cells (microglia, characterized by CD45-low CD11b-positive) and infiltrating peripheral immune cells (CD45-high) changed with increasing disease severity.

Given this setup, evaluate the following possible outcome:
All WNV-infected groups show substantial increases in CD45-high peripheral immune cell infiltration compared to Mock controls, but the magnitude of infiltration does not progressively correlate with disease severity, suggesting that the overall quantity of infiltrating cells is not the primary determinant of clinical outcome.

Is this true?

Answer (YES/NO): NO